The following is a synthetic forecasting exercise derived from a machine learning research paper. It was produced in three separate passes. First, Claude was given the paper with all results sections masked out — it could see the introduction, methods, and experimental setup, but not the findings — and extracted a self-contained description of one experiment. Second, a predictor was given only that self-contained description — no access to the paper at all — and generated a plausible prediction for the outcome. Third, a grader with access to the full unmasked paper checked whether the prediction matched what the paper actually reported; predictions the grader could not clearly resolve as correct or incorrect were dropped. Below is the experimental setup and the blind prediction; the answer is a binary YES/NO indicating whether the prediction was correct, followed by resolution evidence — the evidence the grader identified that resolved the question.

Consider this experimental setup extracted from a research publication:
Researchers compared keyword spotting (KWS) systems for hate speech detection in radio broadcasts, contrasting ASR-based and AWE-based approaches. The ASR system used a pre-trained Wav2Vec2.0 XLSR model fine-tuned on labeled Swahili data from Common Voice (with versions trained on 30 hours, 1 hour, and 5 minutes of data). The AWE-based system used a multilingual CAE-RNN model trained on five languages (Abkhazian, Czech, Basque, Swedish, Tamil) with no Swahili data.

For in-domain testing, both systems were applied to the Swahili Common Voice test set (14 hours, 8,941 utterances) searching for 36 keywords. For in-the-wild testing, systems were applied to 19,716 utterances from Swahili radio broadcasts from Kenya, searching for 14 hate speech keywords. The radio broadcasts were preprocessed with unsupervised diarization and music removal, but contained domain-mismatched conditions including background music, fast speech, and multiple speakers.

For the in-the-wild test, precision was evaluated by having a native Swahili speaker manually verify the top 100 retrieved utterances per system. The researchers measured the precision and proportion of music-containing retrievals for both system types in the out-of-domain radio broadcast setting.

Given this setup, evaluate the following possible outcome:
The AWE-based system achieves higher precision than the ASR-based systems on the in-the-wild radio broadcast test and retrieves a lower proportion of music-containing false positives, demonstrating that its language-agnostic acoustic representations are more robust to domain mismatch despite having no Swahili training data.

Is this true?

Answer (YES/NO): NO